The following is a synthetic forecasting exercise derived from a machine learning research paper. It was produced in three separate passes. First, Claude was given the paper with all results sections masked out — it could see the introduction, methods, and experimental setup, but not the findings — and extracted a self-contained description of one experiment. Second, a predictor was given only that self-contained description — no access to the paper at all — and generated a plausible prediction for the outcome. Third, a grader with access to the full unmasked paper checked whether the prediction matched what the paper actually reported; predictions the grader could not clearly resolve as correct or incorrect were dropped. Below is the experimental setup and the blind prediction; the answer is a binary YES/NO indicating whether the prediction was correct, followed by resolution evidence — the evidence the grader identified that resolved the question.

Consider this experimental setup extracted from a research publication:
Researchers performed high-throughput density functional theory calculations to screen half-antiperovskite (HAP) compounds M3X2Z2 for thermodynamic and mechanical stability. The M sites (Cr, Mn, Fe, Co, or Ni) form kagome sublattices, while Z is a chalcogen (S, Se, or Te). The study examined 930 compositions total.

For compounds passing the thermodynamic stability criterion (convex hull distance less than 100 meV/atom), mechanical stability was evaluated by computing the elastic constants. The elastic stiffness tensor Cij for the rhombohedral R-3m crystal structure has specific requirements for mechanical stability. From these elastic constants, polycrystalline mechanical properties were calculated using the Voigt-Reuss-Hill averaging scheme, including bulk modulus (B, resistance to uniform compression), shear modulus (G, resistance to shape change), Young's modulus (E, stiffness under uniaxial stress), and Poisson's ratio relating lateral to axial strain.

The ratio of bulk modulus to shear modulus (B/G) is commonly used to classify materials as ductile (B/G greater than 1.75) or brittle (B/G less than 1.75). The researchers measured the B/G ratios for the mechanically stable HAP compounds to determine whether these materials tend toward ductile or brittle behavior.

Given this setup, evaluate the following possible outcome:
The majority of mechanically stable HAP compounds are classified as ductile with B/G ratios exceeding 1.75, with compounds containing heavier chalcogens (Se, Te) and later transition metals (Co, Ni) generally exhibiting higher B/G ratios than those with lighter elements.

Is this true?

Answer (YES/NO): NO